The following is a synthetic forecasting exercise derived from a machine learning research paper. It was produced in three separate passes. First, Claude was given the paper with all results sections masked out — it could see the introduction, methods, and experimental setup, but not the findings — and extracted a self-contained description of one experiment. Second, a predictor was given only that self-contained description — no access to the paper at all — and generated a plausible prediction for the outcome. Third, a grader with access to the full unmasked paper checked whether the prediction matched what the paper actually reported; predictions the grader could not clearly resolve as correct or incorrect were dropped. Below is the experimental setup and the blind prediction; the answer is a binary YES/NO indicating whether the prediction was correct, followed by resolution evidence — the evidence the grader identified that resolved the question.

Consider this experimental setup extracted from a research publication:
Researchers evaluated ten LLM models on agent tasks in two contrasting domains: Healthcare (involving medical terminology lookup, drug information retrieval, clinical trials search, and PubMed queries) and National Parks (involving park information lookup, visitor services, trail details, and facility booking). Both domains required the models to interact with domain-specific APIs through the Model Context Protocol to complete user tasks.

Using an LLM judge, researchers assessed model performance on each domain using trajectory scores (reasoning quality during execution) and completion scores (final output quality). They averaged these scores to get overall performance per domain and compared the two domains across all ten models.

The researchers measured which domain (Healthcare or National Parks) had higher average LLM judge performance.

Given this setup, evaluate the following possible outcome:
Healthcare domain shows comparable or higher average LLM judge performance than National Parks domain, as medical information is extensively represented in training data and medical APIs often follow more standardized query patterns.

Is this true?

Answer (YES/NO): YES